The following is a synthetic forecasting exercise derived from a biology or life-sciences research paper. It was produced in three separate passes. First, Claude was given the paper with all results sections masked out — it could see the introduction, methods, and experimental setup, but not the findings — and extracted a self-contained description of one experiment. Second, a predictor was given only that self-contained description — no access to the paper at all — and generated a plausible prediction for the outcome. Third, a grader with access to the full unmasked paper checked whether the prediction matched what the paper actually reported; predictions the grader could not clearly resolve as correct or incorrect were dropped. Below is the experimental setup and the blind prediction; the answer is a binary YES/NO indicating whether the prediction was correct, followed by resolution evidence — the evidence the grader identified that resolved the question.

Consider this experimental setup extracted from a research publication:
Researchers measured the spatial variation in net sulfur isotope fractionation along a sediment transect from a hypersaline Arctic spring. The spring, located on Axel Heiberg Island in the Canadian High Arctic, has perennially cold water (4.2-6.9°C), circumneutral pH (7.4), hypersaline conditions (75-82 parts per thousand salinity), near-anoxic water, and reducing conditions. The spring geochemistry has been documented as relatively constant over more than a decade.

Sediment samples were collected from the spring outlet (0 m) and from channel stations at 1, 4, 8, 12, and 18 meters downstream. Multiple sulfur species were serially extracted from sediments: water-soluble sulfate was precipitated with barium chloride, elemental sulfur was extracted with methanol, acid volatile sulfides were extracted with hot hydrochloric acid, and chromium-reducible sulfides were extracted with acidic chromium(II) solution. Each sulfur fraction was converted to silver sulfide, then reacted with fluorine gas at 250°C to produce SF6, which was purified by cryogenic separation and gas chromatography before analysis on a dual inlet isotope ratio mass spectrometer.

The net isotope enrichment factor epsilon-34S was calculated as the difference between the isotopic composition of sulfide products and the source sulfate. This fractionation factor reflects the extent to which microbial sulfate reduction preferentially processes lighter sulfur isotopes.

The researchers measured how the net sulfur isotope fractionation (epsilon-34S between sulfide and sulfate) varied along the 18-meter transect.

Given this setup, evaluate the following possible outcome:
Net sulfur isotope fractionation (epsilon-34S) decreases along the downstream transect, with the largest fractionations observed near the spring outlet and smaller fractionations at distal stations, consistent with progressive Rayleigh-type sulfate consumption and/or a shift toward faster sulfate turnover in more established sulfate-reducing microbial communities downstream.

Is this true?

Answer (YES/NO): NO